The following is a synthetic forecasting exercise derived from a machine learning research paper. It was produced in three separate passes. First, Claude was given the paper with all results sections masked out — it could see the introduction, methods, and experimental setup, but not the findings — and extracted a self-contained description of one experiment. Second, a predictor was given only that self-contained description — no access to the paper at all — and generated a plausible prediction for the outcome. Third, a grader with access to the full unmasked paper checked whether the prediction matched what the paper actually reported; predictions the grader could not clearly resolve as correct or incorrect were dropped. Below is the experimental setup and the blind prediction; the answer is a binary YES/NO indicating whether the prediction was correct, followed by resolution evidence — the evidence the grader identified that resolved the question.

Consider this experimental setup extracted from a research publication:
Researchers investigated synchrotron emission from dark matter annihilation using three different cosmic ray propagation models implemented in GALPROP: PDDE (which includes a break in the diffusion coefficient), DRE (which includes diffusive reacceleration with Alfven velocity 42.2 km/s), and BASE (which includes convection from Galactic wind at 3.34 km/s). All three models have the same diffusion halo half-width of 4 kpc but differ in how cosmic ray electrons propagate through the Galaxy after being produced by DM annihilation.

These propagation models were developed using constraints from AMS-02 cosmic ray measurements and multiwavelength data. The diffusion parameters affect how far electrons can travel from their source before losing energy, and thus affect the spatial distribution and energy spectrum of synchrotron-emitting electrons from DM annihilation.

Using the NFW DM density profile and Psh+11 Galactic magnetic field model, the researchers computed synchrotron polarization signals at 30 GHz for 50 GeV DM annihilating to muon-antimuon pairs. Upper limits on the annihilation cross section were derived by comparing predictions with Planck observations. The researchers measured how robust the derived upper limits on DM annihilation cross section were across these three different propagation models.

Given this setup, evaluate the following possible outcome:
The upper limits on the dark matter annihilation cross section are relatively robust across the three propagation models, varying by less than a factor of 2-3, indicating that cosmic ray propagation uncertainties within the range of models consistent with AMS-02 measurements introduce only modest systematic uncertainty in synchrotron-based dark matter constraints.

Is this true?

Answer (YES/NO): YES